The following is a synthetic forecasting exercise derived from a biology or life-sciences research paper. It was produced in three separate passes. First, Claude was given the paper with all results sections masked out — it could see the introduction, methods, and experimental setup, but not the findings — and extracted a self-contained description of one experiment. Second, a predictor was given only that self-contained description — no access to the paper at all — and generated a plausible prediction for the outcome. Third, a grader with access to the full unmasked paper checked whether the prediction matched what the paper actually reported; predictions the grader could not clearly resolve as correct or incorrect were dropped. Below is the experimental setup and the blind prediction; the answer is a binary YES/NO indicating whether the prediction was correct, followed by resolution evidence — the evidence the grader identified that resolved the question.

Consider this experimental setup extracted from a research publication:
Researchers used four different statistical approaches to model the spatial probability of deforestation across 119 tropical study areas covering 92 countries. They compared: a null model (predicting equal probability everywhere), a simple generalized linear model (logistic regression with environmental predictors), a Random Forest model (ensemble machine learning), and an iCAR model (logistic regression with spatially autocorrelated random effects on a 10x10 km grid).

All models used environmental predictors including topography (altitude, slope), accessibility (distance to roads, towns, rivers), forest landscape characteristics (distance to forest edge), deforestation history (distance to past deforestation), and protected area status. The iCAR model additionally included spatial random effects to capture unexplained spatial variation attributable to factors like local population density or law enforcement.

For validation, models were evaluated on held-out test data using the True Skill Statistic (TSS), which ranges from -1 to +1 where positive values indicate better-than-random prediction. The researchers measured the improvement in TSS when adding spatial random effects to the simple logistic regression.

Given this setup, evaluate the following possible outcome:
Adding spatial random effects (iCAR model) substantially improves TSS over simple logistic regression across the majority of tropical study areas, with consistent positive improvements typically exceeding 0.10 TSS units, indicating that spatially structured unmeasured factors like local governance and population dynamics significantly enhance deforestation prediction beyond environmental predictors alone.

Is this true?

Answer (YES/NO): NO